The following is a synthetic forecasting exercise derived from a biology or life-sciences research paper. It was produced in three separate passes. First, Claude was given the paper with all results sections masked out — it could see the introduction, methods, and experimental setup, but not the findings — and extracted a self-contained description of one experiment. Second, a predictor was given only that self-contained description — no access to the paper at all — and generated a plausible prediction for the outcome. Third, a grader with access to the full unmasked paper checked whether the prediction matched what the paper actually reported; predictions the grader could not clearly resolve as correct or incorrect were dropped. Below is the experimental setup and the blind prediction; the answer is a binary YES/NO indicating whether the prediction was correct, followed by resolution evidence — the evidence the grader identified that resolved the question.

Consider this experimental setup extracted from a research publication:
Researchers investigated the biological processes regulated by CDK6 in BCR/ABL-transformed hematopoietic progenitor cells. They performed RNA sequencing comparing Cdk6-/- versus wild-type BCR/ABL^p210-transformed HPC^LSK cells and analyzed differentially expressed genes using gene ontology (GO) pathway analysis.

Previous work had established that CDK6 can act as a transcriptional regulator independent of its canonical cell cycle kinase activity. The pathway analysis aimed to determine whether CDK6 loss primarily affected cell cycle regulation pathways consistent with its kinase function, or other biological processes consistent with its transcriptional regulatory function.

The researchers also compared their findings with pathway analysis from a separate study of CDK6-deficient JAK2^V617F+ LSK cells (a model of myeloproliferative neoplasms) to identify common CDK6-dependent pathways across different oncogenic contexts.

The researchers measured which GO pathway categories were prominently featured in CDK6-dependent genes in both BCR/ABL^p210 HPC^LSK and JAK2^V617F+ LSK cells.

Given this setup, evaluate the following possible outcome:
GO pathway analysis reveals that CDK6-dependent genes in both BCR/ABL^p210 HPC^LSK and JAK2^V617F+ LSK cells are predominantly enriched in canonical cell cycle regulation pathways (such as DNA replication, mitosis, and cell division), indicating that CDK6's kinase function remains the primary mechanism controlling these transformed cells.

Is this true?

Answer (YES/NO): NO